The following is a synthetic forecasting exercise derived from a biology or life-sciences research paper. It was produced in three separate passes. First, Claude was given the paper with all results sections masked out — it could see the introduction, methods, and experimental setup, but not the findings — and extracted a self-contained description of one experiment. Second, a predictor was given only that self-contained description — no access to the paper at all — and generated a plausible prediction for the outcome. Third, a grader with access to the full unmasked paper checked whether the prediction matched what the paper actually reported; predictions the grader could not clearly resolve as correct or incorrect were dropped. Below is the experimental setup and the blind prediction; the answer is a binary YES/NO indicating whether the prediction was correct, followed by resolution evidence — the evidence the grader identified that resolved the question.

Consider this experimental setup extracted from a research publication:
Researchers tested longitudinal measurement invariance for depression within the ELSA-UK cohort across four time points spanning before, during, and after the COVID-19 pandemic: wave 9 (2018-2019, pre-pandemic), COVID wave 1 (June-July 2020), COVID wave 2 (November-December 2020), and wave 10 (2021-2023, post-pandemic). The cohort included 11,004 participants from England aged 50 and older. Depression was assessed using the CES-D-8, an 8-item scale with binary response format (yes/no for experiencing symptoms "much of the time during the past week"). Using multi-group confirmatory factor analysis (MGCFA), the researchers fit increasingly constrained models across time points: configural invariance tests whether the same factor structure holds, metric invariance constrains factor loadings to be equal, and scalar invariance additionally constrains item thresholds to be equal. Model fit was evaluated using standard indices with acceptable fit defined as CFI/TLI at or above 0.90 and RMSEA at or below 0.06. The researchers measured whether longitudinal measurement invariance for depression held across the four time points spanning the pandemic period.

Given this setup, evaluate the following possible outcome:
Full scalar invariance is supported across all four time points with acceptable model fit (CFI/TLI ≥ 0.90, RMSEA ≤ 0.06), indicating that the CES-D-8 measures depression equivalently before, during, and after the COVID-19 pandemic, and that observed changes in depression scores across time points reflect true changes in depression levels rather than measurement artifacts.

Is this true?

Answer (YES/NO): YES